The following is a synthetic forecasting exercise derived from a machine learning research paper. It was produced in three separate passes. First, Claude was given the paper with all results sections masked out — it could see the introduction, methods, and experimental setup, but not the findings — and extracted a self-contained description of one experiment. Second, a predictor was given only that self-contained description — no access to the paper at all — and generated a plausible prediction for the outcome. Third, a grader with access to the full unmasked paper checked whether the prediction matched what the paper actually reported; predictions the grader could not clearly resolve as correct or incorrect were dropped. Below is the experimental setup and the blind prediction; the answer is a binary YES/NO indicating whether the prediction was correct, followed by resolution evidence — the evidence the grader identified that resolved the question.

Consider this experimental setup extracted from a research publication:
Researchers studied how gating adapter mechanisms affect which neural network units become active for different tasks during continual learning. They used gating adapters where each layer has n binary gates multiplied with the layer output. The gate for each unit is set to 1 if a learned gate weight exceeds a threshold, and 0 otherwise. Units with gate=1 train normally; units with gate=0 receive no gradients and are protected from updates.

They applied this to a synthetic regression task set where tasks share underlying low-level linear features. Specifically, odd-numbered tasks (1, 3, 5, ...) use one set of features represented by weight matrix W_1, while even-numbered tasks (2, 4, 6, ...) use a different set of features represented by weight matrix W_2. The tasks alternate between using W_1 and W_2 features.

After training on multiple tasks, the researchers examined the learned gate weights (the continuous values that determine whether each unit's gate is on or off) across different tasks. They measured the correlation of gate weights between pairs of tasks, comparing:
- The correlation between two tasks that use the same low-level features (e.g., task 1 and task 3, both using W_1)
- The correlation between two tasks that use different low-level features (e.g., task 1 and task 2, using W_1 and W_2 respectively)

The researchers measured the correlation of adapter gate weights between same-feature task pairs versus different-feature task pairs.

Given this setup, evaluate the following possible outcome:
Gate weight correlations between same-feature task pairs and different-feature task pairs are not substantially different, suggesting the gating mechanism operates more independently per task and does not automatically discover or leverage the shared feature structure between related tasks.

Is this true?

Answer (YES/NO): NO